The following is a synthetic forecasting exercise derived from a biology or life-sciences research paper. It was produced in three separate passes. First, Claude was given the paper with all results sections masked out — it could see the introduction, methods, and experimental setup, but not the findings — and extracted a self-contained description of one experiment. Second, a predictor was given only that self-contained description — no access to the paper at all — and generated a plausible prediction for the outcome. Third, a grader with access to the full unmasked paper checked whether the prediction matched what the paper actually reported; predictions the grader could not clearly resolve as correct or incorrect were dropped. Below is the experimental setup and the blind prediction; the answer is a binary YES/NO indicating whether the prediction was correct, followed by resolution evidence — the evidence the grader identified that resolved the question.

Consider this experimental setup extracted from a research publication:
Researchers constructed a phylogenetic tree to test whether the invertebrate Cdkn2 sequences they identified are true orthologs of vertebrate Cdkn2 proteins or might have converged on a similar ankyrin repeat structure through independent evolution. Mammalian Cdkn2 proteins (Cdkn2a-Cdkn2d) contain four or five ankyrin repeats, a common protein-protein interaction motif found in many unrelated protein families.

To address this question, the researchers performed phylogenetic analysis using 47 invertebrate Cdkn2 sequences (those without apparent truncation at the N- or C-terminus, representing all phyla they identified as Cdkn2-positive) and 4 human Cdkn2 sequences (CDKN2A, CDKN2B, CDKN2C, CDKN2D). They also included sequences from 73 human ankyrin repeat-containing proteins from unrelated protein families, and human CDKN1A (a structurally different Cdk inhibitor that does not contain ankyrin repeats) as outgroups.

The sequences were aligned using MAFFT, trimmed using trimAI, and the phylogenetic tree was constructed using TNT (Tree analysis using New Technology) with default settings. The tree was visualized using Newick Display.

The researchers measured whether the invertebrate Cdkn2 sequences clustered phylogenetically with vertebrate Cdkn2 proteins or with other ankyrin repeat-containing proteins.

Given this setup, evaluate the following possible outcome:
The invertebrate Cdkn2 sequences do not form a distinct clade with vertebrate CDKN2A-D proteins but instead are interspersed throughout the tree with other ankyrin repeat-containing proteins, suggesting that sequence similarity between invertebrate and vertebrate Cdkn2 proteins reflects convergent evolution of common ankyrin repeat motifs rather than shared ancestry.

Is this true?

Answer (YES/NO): NO